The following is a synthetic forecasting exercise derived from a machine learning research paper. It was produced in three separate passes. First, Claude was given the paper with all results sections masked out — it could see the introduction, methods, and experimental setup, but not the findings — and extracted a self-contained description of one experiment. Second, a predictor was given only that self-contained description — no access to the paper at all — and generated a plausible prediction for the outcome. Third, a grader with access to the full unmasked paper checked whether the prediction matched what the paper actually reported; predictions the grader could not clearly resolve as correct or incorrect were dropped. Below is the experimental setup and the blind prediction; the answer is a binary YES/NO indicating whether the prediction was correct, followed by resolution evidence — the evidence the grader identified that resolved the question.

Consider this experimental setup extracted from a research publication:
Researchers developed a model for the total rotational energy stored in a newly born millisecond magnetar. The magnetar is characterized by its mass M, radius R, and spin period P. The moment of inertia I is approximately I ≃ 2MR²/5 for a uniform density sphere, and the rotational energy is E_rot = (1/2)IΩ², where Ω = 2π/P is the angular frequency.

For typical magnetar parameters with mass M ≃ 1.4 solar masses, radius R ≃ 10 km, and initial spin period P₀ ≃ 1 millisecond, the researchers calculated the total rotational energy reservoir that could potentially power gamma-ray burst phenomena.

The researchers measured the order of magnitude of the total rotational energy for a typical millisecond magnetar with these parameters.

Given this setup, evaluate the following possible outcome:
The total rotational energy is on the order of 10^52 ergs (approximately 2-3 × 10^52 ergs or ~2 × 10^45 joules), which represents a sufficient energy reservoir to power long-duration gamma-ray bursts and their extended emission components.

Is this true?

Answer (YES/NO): YES